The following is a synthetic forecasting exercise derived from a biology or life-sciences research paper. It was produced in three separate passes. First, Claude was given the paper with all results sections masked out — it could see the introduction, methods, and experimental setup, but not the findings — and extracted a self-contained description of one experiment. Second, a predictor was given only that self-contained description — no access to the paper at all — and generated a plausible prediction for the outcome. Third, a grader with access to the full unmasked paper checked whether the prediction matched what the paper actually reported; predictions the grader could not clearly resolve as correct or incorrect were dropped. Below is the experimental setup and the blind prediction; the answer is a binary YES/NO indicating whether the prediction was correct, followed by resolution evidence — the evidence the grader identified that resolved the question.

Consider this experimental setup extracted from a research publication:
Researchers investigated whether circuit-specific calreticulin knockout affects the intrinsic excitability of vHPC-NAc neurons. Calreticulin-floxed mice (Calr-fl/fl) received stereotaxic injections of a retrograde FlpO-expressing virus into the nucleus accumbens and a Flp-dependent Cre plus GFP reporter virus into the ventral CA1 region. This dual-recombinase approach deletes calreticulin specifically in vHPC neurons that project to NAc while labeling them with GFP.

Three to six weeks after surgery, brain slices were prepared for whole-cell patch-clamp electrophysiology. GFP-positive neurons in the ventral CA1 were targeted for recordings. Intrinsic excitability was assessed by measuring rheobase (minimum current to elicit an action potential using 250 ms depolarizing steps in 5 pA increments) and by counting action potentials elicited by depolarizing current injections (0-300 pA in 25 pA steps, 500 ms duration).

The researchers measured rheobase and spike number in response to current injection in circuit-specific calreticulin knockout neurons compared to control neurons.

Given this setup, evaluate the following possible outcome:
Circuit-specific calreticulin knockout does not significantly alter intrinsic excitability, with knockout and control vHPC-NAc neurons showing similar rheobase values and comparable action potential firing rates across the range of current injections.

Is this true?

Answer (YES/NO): NO